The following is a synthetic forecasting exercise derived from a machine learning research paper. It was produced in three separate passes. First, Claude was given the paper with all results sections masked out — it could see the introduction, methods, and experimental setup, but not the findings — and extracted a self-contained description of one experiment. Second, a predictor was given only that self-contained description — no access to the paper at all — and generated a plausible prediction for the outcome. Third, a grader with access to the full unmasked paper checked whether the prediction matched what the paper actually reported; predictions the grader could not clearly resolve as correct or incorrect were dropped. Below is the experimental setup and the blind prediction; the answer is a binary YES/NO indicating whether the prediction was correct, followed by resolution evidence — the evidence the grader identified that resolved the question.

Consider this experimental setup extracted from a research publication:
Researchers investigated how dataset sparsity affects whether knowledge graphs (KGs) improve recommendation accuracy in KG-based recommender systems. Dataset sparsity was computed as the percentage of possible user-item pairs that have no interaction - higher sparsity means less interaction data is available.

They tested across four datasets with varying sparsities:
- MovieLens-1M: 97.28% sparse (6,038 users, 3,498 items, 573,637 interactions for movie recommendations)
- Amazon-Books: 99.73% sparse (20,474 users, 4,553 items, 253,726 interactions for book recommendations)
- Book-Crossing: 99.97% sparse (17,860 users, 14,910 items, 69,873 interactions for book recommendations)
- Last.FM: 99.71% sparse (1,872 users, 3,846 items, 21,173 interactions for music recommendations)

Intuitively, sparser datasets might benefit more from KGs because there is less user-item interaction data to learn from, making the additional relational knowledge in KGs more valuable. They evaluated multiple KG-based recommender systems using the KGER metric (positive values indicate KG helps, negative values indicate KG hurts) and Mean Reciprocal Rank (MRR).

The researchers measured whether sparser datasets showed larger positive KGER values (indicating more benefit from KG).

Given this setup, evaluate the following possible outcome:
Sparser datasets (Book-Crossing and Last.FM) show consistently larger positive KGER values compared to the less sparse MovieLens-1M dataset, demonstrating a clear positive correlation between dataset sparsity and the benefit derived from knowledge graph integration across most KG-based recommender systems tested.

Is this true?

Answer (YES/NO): NO